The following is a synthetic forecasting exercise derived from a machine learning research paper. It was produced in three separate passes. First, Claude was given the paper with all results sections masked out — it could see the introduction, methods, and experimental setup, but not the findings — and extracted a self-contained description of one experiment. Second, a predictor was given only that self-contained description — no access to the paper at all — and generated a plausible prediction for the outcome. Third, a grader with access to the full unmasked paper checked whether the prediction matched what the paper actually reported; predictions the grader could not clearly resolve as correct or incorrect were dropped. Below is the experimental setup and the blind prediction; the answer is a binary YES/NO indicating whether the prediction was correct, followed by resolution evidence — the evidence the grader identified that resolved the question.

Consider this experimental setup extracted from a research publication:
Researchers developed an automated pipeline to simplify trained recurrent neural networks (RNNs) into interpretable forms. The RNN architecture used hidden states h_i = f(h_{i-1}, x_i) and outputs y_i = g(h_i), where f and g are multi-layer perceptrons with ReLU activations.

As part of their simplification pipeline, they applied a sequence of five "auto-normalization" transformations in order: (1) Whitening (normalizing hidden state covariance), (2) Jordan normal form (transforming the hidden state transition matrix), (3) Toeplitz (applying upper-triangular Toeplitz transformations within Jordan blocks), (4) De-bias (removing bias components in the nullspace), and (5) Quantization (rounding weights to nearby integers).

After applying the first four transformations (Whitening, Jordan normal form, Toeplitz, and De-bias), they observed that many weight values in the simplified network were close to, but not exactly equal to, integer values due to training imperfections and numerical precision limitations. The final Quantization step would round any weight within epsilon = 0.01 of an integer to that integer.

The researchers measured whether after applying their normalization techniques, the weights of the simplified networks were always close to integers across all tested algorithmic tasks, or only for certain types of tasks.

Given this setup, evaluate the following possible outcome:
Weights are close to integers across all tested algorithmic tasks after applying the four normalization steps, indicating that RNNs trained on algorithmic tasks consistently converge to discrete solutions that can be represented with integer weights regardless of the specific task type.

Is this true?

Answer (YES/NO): NO